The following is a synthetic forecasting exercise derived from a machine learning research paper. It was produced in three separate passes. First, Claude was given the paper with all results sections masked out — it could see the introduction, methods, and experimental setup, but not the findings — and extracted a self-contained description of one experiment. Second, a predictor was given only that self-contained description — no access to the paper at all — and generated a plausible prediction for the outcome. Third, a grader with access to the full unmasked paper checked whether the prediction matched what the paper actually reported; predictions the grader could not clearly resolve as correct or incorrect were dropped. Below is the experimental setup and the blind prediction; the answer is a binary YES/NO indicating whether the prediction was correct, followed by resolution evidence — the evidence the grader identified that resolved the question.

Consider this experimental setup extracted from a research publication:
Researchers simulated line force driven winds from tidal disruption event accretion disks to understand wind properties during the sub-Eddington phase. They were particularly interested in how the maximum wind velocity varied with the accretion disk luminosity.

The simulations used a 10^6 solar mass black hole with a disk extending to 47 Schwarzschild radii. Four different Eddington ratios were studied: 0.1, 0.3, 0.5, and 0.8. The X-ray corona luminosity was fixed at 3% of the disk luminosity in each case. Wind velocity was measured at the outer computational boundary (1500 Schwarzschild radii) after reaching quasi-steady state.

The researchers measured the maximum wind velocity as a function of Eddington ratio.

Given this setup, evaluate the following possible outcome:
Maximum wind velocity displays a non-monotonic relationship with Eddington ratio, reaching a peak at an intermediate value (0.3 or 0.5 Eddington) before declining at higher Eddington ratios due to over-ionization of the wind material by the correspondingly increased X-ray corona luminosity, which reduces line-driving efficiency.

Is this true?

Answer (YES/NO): NO